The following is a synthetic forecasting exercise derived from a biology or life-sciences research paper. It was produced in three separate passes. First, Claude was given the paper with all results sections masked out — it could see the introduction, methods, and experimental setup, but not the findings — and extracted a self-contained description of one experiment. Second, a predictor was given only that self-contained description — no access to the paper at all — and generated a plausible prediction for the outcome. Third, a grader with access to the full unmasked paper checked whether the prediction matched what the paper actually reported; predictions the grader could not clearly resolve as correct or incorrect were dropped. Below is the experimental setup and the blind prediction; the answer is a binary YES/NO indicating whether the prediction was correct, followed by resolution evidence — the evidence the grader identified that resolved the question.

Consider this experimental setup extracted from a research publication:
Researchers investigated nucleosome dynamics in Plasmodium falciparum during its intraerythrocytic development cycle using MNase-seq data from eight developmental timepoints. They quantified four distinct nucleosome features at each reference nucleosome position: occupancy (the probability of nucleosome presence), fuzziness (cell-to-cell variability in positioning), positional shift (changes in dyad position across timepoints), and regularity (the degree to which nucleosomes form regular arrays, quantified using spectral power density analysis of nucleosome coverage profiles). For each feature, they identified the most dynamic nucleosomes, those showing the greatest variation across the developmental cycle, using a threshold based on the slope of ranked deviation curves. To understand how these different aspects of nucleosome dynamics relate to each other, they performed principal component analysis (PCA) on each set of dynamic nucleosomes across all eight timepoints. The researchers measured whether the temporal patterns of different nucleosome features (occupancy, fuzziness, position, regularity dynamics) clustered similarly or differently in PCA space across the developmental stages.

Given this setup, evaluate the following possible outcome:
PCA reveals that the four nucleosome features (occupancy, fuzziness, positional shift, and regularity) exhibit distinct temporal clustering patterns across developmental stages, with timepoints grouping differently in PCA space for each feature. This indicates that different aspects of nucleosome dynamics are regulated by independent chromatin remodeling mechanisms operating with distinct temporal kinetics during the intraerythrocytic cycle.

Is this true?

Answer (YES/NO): NO